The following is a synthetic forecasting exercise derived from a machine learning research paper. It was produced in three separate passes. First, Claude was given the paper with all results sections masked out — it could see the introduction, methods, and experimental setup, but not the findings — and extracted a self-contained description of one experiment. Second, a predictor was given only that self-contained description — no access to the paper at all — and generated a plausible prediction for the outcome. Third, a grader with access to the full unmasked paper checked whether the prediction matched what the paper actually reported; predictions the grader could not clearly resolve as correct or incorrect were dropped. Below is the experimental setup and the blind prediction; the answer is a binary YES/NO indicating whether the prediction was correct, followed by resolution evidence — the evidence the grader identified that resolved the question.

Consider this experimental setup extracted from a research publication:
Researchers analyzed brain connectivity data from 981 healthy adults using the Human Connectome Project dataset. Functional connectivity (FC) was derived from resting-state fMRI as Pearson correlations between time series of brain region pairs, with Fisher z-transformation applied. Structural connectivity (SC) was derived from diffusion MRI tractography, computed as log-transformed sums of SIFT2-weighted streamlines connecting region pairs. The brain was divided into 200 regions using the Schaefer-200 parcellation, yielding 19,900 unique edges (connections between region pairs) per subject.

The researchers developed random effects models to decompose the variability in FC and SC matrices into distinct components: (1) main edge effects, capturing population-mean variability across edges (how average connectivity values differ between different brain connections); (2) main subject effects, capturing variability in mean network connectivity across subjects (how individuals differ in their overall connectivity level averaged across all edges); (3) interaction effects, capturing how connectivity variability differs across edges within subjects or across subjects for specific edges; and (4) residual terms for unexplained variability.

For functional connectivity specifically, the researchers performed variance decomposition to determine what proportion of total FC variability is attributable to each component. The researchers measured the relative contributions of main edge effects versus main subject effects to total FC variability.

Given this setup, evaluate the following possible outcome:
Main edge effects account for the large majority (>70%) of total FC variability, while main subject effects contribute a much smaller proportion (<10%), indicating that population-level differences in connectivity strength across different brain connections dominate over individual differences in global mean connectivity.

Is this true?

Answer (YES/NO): NO